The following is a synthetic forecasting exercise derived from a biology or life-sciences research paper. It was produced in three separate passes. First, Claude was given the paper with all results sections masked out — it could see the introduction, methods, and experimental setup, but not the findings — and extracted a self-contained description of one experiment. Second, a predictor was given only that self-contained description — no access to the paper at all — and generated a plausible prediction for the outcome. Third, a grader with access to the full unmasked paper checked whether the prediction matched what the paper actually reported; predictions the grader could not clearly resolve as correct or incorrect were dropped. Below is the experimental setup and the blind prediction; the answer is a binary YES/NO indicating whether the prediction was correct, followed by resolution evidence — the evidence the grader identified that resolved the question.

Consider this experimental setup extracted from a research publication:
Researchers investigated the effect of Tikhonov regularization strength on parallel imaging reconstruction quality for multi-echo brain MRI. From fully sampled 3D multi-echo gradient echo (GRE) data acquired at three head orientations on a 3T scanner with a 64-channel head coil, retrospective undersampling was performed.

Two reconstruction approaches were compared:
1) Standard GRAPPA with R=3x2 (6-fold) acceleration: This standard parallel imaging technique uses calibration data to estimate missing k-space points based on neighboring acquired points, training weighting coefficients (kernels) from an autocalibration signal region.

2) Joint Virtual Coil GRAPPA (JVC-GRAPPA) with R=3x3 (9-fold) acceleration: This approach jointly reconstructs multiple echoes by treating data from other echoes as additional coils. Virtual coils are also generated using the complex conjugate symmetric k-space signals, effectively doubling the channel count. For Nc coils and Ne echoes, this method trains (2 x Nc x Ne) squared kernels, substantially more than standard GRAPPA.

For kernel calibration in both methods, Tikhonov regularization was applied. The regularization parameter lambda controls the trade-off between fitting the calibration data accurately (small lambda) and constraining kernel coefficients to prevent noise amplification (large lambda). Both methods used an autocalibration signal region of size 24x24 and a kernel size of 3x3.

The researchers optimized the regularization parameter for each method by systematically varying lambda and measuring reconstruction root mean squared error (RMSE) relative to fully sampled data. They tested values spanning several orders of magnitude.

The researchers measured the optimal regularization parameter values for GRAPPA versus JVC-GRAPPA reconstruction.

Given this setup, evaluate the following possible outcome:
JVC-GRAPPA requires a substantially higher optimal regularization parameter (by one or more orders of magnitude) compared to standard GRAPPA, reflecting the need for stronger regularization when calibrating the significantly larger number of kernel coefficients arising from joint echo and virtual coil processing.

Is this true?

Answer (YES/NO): YES